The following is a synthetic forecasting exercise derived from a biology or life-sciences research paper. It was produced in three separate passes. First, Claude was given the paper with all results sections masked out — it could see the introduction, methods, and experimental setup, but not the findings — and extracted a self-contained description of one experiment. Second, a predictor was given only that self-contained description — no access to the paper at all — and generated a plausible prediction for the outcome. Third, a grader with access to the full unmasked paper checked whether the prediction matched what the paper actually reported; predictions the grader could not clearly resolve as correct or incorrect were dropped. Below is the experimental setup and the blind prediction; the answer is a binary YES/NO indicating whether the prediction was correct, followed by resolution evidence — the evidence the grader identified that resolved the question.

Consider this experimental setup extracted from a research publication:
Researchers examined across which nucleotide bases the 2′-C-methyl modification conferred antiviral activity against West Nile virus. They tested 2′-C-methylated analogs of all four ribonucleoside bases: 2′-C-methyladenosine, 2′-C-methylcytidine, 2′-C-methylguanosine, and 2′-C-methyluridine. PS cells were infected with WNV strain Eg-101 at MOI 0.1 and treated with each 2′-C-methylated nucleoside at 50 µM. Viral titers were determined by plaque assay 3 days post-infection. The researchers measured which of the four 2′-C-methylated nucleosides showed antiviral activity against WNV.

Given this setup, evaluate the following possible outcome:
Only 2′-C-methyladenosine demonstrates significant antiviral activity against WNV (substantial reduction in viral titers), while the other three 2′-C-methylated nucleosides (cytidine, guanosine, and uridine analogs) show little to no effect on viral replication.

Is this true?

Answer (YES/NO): NO